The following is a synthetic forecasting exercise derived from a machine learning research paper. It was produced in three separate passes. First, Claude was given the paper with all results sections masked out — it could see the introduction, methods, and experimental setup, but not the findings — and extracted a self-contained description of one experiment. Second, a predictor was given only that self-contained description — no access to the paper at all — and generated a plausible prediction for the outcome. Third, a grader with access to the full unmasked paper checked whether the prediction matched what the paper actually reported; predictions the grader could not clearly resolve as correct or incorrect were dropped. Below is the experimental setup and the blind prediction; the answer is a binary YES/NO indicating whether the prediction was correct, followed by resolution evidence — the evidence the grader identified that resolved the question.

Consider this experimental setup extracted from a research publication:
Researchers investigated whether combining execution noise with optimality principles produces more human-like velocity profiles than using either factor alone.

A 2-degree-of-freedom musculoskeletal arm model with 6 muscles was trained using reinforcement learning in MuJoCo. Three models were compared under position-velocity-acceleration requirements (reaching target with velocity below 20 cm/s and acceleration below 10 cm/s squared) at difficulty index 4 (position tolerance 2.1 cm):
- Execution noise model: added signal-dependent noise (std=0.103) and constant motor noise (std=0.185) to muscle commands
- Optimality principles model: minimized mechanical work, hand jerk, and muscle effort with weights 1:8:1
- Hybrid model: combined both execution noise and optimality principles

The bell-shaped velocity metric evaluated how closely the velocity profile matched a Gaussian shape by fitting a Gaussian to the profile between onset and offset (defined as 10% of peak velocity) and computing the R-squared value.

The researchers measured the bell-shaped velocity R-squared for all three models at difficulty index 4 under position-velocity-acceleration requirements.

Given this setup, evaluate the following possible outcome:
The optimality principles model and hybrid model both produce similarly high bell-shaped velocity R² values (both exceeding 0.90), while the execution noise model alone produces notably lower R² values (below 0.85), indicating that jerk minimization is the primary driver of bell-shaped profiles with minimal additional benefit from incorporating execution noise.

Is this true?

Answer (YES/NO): NO